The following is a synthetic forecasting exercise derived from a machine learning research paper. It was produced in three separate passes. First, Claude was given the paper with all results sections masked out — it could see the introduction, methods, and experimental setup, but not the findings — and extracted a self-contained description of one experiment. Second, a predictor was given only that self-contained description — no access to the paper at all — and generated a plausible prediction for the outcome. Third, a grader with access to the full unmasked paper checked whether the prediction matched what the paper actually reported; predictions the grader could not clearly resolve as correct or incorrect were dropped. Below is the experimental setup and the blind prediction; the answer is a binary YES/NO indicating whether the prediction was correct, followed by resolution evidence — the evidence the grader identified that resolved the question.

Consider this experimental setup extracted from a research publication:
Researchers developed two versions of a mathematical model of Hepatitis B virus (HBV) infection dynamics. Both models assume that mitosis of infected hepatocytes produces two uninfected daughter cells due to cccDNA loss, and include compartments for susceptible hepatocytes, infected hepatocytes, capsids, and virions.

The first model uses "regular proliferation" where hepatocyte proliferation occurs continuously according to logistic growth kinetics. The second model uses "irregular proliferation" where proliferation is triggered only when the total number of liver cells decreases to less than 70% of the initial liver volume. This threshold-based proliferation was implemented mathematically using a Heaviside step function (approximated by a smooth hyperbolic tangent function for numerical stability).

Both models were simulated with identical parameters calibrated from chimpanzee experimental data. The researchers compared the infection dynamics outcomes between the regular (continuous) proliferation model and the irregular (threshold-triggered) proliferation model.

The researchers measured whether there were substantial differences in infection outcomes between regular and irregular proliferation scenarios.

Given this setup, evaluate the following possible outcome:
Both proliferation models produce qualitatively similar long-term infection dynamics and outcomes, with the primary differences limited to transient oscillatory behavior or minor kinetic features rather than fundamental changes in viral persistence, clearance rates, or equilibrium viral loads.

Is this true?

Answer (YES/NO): NO